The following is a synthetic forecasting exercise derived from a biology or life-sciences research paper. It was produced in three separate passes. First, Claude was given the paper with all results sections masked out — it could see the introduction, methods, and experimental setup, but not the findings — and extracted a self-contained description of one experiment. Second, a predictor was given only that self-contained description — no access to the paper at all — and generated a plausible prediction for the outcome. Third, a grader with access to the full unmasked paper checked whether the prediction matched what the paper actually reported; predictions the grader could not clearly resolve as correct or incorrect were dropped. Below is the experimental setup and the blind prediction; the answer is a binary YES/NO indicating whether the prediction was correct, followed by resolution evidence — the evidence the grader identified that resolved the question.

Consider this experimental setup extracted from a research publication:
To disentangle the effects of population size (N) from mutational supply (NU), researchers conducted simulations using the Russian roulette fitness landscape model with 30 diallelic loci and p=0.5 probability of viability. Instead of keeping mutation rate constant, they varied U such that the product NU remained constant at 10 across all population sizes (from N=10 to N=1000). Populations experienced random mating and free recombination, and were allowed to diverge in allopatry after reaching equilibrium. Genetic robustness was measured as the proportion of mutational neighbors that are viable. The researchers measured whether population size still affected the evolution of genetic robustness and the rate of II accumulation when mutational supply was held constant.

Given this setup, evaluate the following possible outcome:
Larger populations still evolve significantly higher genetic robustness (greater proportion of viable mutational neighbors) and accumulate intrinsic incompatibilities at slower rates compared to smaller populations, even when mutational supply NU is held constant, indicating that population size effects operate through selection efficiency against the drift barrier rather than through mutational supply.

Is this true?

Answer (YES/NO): YES